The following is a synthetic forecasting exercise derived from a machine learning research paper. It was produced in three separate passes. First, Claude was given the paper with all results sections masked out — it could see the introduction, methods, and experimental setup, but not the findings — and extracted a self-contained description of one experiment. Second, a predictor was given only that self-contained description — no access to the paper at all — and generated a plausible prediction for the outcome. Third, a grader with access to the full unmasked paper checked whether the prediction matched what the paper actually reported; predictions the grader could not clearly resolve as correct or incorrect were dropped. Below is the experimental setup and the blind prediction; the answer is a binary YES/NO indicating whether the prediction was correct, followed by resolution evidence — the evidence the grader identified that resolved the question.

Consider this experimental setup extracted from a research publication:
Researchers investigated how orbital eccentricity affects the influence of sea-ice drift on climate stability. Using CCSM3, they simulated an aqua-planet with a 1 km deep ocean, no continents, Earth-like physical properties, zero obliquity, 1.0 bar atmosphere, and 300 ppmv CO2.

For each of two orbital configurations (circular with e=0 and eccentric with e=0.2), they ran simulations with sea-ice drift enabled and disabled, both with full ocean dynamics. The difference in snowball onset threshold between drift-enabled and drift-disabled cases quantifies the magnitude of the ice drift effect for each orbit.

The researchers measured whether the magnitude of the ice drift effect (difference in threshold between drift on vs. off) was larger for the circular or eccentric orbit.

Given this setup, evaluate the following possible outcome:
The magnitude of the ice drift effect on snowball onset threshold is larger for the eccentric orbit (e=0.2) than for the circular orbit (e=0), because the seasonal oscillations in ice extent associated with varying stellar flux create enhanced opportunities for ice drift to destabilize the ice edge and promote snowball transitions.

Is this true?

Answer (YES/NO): NO